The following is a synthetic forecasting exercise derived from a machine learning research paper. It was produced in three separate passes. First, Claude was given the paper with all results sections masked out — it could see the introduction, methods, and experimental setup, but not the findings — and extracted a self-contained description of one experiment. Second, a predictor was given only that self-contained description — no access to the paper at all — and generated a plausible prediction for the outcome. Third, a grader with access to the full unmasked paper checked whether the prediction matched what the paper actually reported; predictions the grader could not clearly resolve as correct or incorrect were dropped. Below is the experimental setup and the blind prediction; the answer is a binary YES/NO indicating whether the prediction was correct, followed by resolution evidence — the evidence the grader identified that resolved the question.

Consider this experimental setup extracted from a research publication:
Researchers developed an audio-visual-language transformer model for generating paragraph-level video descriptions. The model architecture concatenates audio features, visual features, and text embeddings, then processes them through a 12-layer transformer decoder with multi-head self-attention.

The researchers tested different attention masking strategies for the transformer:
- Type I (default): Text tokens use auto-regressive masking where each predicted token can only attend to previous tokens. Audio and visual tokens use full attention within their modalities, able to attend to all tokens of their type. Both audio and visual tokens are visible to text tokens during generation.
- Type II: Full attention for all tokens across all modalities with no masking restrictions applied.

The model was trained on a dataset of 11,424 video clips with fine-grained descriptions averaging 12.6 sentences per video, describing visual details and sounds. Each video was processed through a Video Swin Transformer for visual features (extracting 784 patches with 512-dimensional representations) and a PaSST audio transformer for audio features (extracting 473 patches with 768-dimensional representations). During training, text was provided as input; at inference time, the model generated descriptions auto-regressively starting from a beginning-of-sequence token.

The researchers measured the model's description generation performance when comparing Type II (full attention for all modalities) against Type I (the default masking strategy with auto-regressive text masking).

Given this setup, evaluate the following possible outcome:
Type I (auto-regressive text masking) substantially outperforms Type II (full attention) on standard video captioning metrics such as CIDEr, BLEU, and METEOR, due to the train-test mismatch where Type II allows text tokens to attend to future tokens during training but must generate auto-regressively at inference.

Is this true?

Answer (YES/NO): YES